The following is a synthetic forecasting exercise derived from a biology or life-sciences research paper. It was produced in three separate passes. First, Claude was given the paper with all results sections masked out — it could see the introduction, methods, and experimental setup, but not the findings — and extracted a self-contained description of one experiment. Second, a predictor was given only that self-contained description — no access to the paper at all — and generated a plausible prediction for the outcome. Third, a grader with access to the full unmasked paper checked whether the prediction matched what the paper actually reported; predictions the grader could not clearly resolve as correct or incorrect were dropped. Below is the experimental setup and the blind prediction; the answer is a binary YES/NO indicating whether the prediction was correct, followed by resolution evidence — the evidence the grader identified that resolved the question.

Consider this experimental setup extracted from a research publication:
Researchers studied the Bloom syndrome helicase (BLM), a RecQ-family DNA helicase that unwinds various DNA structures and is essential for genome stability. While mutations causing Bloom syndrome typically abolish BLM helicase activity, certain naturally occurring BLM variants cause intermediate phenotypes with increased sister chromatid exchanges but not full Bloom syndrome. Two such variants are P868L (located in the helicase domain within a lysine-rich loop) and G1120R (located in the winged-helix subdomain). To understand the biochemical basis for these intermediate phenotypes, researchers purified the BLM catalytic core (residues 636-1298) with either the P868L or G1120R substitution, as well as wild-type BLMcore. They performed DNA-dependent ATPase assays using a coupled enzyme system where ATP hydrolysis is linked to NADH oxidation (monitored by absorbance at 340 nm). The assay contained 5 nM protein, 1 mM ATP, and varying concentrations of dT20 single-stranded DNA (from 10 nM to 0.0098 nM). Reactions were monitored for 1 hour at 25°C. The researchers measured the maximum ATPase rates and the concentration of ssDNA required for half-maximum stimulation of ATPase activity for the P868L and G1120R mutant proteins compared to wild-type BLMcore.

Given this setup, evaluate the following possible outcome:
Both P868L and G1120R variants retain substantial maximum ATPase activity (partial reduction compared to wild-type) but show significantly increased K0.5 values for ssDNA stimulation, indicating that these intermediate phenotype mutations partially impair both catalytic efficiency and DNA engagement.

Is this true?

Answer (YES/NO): NO